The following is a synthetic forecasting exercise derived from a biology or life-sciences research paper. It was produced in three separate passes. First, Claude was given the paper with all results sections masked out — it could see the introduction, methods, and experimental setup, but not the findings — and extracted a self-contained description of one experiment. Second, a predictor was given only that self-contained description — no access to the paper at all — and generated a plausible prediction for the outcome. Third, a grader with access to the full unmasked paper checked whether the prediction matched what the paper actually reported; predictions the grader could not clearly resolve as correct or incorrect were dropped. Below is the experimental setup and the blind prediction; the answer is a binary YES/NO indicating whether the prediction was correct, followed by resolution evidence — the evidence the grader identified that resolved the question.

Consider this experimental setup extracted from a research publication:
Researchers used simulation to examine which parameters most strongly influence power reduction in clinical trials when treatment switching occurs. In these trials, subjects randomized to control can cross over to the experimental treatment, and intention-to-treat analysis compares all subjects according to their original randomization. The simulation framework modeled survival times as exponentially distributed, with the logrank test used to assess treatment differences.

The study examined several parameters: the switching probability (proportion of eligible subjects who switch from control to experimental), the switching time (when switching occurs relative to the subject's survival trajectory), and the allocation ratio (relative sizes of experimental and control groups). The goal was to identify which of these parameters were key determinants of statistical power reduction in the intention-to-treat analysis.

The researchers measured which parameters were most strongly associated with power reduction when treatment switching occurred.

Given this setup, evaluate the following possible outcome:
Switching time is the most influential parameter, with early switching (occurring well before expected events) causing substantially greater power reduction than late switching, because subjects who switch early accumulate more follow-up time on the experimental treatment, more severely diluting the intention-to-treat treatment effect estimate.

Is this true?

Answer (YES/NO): NO